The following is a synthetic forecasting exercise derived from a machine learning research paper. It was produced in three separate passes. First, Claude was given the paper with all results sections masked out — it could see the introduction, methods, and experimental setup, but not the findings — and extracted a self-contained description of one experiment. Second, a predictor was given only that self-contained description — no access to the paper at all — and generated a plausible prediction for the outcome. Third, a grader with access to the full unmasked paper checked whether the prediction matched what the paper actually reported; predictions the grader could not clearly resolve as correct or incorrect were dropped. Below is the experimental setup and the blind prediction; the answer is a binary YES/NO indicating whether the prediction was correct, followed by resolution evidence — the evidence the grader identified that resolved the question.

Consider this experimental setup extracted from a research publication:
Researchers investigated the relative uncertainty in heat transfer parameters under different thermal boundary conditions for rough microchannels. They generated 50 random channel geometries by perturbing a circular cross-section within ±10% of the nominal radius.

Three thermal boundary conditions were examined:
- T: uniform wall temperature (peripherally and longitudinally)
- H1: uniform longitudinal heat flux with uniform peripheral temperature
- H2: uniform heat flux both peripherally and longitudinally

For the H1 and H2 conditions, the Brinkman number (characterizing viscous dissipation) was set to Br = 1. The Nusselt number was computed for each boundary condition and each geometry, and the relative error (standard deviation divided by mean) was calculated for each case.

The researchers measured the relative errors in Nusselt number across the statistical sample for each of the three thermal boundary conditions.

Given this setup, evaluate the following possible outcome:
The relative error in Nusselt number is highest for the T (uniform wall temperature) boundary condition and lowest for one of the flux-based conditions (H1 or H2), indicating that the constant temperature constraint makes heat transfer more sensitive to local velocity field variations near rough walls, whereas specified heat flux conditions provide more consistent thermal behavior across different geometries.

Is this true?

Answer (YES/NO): NO